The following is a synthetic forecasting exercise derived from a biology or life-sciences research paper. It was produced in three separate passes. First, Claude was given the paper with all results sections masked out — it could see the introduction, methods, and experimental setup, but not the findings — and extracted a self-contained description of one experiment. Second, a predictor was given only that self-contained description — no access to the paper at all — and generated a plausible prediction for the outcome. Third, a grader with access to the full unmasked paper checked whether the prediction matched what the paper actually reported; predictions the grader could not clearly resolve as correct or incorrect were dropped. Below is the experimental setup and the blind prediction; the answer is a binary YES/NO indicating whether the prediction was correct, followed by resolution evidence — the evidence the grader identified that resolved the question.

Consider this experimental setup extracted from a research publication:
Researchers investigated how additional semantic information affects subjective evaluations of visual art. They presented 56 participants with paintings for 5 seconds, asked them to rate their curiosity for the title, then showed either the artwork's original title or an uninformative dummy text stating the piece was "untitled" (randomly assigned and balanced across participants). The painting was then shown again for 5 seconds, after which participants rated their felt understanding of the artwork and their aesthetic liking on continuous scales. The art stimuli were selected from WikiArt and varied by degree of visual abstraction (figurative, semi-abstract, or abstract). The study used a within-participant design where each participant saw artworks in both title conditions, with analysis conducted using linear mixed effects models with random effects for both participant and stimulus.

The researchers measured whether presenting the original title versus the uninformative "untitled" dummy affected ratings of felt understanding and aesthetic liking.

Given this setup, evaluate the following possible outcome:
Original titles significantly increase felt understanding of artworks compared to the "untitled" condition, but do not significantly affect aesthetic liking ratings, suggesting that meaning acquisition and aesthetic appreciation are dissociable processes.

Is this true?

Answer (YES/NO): YES